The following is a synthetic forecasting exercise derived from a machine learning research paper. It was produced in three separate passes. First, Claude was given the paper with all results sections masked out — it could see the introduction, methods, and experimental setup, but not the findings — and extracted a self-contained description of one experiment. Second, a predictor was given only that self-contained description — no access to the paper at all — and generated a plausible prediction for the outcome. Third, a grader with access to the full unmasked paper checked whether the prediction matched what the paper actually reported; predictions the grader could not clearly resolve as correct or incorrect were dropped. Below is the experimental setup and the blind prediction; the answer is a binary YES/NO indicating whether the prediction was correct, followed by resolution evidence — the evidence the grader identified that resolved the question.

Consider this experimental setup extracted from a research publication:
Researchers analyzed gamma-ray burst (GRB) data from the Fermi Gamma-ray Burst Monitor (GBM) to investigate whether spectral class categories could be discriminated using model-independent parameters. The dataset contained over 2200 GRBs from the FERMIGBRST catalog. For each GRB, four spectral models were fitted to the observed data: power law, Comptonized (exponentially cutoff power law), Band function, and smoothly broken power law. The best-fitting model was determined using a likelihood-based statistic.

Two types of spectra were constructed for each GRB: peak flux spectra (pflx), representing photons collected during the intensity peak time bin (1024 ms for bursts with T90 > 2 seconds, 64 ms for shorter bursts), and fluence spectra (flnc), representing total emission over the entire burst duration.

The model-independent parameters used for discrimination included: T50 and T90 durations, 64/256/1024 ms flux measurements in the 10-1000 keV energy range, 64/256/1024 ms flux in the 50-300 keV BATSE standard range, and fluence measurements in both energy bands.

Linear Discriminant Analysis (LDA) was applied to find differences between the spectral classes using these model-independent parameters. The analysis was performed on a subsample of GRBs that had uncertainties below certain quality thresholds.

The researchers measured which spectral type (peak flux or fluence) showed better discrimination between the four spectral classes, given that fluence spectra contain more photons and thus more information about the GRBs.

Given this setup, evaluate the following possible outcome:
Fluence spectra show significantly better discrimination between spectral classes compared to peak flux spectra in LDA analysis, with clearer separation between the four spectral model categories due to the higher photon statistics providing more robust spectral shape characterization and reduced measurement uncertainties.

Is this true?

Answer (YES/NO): NO